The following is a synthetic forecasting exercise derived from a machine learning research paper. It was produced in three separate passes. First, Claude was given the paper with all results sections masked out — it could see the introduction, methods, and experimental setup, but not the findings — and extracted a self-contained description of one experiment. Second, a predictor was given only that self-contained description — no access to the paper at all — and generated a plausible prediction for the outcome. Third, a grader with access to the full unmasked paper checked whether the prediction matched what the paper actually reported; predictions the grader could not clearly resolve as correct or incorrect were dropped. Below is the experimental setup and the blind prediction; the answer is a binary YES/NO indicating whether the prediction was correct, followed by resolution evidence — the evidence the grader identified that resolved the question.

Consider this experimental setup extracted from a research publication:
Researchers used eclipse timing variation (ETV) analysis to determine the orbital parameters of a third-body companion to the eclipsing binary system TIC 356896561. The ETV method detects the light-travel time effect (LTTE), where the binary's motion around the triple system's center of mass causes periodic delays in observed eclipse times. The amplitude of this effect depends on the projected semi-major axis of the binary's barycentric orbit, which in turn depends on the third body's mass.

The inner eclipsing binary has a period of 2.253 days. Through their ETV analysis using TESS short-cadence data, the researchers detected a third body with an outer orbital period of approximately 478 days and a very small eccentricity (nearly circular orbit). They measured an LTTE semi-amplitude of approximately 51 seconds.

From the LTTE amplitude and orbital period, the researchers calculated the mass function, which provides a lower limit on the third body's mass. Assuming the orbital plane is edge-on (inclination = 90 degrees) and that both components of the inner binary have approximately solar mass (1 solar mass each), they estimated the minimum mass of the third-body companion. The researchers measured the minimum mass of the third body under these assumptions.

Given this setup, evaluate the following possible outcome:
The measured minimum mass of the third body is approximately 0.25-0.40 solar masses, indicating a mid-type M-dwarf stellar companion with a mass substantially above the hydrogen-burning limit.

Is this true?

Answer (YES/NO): NO